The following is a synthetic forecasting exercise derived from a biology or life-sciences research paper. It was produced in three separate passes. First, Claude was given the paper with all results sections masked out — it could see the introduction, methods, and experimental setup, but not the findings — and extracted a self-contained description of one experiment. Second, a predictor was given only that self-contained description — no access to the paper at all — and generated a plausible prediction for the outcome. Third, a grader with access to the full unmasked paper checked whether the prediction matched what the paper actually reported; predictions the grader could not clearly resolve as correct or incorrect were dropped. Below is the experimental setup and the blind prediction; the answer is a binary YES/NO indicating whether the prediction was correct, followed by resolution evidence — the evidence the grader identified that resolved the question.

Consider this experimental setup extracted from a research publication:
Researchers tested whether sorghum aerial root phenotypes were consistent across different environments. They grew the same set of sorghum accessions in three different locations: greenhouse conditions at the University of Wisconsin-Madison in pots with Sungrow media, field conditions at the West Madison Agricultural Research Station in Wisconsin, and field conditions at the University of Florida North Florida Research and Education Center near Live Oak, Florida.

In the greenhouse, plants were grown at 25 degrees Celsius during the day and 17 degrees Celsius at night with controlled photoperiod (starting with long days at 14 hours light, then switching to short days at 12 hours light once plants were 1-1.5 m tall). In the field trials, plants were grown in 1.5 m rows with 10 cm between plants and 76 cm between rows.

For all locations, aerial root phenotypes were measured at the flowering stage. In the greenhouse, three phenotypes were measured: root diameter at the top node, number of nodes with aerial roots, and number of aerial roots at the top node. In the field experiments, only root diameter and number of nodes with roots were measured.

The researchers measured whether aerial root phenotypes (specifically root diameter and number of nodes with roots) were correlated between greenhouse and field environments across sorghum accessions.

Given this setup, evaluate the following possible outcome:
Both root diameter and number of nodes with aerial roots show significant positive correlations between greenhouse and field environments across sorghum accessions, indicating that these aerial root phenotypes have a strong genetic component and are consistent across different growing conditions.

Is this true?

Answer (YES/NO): NO